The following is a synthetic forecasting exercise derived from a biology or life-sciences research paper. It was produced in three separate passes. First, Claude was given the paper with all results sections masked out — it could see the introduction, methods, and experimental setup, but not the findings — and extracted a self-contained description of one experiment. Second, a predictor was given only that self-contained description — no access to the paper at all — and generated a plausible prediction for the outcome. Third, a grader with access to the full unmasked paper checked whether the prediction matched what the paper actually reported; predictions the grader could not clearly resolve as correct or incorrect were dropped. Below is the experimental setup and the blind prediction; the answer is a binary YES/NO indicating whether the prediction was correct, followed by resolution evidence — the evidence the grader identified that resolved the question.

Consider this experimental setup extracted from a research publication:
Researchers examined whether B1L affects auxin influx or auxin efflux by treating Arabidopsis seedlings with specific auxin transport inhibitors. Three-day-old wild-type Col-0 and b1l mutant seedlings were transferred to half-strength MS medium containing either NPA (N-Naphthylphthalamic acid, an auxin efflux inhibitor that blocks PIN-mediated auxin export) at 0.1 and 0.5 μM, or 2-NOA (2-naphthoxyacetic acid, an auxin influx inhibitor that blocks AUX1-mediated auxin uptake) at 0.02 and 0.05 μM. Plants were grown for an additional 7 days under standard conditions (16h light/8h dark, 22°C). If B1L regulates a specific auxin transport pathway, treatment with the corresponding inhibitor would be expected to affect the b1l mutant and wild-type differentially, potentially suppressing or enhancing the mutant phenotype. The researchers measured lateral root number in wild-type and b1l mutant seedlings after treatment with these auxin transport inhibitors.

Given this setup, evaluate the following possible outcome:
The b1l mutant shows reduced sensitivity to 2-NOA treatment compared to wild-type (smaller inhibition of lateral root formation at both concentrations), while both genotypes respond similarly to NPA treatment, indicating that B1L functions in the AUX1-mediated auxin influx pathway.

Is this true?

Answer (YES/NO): NO